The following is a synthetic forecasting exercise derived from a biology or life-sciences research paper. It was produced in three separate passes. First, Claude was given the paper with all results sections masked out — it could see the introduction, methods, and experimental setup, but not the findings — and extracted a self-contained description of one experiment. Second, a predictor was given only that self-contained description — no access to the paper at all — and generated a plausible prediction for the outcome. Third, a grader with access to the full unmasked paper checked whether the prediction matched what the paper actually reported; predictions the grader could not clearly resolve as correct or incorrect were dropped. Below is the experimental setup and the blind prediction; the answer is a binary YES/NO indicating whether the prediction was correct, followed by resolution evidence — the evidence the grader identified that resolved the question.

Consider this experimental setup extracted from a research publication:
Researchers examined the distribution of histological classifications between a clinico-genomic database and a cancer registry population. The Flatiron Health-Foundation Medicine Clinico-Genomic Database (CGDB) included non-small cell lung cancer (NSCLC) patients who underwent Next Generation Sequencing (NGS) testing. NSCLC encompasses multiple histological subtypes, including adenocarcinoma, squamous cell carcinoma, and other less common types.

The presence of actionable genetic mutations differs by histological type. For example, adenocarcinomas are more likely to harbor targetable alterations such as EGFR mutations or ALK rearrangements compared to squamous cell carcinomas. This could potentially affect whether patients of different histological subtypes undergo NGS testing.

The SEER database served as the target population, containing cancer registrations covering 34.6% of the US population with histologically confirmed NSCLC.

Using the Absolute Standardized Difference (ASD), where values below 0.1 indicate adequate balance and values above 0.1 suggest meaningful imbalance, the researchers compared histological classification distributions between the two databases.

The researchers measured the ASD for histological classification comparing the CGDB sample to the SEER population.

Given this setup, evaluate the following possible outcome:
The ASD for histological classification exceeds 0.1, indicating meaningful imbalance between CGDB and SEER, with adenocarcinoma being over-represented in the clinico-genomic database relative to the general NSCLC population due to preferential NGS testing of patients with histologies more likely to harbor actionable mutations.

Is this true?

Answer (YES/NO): YES